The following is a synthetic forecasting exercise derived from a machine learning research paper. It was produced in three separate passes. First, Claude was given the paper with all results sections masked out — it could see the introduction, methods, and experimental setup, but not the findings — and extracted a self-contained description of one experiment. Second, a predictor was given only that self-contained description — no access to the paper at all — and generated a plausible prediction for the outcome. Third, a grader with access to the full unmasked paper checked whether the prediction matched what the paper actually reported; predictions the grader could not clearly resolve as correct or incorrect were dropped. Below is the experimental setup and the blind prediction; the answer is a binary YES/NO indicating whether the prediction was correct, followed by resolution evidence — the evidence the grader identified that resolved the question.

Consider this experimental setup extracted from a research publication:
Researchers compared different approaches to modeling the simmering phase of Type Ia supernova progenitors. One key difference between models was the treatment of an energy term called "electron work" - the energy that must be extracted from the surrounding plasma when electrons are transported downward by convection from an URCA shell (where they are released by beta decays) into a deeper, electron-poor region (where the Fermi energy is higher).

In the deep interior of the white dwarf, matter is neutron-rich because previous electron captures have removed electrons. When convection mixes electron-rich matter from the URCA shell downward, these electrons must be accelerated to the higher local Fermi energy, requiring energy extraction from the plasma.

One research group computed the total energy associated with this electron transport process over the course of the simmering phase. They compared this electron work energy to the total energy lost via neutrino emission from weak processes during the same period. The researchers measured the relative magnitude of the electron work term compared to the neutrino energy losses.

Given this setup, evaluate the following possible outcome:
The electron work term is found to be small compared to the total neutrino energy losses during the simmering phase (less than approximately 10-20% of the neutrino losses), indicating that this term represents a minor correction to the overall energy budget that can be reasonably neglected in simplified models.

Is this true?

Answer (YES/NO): NO